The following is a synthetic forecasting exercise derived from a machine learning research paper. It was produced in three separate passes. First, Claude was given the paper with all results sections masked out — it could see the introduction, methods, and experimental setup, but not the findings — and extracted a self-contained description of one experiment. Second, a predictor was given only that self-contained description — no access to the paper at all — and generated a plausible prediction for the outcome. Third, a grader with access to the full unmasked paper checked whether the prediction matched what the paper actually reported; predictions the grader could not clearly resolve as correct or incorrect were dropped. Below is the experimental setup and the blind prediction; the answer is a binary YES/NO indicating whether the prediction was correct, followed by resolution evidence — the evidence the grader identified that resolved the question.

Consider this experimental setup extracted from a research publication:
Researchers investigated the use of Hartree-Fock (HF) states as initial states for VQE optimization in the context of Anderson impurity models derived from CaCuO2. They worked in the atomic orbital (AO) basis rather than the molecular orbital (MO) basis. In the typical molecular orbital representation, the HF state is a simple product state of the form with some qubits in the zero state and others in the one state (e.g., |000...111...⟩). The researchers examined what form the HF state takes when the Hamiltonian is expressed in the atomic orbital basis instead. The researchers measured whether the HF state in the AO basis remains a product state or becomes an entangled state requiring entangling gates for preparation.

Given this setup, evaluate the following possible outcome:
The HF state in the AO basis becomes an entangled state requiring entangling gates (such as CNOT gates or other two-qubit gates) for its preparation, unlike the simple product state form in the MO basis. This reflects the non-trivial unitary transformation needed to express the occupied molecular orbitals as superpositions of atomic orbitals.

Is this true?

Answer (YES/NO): YES